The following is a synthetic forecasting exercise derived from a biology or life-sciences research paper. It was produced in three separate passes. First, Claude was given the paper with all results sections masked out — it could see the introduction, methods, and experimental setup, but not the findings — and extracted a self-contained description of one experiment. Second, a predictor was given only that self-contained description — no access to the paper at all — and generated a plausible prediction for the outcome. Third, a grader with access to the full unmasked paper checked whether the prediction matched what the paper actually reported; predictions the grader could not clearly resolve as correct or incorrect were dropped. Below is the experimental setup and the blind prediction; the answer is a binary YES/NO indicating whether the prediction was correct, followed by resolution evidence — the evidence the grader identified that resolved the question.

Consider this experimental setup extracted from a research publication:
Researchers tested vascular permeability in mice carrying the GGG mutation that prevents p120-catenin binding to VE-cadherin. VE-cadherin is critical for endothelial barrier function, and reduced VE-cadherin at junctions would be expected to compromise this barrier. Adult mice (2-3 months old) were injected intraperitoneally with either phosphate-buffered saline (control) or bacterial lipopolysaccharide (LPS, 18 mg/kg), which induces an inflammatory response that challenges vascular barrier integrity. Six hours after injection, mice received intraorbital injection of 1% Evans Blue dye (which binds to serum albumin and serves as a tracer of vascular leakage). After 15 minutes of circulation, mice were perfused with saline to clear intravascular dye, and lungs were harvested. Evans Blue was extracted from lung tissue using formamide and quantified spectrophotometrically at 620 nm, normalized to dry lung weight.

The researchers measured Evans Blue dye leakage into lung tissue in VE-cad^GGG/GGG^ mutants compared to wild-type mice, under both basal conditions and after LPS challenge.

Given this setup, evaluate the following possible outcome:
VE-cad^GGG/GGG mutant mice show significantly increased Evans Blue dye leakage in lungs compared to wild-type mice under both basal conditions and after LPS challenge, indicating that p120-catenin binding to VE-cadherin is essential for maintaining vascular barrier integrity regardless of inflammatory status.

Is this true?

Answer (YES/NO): NO